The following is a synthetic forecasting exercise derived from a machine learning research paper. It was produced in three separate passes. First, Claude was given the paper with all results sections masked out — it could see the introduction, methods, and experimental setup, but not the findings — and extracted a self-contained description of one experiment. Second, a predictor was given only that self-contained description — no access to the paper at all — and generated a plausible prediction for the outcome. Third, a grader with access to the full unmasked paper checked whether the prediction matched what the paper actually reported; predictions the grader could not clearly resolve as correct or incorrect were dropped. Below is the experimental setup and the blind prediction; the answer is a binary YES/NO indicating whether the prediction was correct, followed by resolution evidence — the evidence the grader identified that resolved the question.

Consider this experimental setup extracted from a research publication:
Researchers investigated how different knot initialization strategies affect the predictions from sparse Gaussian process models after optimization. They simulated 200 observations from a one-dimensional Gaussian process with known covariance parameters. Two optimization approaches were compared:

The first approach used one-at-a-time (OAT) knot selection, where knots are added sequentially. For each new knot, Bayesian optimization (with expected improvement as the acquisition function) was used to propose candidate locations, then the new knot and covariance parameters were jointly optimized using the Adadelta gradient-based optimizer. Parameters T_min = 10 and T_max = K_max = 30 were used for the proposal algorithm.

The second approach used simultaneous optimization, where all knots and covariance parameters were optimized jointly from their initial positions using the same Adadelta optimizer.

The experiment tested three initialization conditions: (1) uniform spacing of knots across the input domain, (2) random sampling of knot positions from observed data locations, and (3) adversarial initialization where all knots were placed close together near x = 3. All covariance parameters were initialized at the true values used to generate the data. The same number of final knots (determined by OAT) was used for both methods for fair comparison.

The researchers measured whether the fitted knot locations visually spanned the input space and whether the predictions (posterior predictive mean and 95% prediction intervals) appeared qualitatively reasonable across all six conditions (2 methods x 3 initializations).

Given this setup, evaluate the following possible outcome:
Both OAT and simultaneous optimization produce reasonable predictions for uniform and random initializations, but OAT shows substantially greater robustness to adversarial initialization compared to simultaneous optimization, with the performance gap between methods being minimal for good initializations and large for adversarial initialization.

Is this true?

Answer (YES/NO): NO